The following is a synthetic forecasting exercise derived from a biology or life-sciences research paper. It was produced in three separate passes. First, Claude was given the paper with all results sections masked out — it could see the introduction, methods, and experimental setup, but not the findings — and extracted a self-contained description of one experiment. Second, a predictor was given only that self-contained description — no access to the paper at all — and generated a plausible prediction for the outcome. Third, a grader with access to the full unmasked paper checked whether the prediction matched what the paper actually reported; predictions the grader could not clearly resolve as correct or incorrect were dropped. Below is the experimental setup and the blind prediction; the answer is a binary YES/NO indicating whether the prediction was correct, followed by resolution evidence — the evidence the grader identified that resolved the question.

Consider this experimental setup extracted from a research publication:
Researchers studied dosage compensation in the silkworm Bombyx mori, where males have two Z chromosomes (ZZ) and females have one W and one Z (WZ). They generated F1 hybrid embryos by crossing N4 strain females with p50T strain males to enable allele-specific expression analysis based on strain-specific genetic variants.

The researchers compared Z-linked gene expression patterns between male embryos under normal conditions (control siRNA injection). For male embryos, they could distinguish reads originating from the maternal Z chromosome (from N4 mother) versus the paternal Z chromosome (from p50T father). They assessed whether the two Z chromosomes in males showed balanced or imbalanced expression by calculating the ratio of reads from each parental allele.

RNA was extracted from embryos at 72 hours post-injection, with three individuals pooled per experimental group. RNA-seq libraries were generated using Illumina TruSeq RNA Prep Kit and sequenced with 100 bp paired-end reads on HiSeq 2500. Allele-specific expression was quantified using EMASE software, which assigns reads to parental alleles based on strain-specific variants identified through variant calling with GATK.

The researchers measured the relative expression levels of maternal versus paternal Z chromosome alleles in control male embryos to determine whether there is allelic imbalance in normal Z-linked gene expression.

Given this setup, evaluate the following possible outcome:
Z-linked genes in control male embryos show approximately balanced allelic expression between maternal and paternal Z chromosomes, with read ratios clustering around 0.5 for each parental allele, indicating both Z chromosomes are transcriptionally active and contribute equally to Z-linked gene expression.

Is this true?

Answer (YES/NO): YES